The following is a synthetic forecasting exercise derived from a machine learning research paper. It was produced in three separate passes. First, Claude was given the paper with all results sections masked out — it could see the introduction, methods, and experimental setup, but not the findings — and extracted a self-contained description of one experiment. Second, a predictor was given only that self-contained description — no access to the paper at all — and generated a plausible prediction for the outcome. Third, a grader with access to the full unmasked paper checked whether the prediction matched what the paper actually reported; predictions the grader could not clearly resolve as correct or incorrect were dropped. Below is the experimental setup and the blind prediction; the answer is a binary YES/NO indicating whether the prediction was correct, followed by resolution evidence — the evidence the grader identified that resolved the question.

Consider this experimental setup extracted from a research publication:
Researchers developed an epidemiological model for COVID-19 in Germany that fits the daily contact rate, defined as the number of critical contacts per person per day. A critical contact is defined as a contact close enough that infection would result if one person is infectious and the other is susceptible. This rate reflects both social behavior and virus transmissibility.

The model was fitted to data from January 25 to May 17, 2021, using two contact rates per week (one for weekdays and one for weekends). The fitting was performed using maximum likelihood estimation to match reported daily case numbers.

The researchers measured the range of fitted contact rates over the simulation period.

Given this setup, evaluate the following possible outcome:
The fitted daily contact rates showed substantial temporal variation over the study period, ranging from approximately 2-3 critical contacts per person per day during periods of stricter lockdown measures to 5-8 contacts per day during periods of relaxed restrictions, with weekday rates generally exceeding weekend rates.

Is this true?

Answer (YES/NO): NO